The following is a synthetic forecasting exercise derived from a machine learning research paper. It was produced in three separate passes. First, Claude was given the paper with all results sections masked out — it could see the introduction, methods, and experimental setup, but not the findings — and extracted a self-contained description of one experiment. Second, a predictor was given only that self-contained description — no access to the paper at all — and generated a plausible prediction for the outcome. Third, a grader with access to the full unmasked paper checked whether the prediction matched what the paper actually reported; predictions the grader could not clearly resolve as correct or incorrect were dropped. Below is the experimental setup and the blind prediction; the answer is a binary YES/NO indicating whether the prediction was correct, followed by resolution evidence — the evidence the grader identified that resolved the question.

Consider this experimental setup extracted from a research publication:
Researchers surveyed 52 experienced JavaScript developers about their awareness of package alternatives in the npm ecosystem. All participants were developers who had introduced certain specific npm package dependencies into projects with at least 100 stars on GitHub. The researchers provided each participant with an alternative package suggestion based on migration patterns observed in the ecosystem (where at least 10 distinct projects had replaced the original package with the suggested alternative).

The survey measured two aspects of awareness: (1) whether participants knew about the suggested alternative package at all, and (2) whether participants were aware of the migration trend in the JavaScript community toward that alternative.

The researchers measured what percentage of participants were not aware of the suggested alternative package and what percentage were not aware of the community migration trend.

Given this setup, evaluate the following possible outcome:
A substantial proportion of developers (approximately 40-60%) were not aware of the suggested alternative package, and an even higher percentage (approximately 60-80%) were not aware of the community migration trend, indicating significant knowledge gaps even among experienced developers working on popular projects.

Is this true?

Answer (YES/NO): NO